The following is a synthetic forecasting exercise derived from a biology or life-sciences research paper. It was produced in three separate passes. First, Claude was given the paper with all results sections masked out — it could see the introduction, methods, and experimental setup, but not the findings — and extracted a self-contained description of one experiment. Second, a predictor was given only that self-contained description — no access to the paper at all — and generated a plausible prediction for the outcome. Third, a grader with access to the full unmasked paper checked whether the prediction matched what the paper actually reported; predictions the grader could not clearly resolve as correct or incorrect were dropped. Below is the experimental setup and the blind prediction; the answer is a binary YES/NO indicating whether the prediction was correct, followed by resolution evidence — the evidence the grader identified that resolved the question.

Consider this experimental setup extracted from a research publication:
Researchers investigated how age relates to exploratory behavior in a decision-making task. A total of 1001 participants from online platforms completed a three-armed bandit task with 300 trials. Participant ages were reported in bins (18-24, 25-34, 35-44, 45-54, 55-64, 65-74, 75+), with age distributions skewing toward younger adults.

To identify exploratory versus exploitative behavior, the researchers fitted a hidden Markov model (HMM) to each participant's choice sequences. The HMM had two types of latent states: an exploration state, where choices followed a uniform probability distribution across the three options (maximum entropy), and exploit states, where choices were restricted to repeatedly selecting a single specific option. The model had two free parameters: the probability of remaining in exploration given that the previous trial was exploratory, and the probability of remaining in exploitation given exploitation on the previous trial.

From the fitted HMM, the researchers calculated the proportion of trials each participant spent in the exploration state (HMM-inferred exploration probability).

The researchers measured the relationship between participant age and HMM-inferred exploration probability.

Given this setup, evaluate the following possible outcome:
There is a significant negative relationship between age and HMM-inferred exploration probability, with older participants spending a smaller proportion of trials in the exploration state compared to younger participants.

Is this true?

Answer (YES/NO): YES